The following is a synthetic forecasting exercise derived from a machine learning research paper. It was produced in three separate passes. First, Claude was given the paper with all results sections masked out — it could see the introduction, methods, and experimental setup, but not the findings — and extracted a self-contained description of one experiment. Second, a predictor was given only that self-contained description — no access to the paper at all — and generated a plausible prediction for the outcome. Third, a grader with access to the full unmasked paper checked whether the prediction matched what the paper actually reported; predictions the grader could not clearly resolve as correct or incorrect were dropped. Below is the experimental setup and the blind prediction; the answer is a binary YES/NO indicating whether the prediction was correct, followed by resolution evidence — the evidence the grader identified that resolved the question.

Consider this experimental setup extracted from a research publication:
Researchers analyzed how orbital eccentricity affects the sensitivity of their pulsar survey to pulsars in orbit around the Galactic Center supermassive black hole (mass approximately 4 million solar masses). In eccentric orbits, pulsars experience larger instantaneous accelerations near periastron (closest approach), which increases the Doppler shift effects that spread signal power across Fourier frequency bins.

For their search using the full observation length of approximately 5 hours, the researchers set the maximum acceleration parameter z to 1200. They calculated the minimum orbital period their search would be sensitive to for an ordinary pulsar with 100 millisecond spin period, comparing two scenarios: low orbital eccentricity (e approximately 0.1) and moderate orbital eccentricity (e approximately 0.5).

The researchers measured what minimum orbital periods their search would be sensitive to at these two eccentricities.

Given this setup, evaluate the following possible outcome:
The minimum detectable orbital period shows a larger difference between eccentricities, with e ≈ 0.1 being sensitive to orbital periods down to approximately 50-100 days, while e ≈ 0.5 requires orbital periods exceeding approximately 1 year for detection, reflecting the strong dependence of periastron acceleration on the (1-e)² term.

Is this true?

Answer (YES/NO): NO